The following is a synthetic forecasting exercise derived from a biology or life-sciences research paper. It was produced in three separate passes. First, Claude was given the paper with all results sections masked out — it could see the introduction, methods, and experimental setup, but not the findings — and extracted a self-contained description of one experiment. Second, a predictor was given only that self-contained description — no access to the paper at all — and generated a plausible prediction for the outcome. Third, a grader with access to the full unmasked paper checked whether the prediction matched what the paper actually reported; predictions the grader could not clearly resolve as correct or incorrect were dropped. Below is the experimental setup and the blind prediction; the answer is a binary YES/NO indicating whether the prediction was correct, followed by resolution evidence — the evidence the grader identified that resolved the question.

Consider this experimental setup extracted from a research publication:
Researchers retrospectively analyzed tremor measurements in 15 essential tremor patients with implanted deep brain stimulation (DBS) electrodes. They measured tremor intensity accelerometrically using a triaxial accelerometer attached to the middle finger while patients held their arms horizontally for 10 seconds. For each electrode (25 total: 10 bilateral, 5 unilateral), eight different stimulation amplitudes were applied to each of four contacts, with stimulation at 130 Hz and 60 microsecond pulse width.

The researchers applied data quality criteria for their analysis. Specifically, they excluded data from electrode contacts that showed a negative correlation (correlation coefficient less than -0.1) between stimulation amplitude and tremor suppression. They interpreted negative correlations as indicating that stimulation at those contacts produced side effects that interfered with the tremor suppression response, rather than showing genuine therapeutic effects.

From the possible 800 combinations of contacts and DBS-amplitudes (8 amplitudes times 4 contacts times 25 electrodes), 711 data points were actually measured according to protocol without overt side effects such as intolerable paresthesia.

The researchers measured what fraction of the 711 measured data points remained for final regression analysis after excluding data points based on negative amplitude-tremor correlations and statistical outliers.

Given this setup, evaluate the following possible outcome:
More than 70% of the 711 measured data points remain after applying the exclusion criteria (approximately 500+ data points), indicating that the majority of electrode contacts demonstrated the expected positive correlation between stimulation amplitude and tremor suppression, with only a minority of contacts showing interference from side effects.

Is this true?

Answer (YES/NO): YES